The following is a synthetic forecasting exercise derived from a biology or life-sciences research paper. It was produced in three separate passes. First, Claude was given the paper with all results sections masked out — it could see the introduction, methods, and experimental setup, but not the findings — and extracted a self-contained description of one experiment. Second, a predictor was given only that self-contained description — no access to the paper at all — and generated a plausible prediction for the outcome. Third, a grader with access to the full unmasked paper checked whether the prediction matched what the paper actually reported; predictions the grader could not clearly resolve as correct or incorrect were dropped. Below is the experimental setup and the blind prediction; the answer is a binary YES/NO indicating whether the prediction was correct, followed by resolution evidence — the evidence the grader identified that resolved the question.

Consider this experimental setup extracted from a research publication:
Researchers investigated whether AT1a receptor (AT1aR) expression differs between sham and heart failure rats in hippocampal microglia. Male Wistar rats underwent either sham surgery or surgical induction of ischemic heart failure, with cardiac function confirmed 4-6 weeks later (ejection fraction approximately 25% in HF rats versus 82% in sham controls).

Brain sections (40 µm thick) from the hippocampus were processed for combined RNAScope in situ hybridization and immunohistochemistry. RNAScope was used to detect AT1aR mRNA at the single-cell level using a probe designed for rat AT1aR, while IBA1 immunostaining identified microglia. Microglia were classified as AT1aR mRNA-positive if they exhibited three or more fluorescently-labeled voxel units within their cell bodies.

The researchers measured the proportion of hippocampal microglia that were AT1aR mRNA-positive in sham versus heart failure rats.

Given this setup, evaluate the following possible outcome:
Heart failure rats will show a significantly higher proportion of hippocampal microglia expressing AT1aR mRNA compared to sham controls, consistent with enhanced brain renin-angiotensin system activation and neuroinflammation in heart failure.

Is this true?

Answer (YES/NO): NO